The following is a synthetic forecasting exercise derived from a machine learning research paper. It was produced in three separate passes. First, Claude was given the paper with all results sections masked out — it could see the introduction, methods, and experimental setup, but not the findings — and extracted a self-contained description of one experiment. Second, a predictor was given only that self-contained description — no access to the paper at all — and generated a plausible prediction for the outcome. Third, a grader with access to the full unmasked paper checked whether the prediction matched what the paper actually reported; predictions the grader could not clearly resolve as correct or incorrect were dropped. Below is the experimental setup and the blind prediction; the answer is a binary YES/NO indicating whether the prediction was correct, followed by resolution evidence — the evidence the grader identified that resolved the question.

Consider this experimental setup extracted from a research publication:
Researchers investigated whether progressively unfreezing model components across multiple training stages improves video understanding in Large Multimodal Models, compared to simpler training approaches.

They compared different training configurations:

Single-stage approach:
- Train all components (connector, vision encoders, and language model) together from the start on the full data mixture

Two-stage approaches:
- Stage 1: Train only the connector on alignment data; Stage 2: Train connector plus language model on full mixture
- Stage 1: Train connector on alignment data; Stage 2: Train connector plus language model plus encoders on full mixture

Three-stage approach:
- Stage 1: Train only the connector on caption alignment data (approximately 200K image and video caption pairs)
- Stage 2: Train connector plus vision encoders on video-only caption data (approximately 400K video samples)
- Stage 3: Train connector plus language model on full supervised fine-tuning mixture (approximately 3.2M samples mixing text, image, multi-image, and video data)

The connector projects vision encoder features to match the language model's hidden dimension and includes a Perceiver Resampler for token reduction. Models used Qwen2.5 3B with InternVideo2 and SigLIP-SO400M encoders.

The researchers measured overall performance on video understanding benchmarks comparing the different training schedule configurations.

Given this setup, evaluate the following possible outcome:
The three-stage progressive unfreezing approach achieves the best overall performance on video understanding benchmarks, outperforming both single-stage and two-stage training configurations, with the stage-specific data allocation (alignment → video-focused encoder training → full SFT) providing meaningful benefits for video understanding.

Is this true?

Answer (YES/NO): YES